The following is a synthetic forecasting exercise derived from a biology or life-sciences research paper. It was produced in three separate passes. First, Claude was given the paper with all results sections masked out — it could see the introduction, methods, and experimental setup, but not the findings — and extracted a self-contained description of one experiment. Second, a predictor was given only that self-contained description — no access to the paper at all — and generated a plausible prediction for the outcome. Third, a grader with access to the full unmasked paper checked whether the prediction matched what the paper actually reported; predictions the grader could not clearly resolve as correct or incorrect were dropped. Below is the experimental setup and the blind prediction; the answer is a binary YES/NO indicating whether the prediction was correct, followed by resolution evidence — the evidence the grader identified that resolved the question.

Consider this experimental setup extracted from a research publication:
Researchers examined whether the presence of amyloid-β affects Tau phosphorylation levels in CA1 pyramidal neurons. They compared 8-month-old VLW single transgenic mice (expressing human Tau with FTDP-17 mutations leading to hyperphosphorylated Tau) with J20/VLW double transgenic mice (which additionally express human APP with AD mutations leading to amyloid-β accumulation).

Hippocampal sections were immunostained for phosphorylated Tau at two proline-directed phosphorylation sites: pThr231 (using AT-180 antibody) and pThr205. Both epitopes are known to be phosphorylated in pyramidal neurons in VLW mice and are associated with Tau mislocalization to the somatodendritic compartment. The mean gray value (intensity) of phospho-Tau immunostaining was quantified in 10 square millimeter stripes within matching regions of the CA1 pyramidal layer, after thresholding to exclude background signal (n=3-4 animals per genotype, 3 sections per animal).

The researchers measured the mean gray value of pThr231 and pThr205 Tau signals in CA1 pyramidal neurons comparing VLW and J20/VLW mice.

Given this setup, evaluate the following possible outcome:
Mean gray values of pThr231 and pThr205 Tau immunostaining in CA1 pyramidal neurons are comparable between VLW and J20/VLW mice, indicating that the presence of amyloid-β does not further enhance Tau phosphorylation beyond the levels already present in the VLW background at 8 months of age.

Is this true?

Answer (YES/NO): YES